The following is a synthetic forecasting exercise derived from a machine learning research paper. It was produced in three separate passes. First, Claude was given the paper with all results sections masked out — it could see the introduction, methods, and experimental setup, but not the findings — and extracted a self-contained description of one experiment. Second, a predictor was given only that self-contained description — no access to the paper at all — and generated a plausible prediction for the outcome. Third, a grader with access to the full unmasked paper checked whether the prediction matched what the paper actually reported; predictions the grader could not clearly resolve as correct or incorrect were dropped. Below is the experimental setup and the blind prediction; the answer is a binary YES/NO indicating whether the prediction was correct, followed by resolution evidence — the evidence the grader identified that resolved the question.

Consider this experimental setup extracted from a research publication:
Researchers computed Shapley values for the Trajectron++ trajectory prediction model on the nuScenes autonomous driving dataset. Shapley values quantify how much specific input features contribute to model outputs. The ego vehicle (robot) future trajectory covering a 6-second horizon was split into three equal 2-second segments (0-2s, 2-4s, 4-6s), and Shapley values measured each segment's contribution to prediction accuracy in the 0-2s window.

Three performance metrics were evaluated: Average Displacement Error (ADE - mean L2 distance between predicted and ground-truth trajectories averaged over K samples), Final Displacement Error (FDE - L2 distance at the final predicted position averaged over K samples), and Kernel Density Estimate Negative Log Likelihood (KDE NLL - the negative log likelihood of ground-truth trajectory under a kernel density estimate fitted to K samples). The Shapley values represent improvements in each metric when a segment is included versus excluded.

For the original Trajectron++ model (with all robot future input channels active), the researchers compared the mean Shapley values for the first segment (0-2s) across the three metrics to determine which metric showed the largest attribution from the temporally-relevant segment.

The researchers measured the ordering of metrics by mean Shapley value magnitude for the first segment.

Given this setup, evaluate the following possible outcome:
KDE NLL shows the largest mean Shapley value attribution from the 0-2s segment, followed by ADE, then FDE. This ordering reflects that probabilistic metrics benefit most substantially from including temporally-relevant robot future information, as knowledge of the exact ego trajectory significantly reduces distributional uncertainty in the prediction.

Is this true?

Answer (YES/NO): NO